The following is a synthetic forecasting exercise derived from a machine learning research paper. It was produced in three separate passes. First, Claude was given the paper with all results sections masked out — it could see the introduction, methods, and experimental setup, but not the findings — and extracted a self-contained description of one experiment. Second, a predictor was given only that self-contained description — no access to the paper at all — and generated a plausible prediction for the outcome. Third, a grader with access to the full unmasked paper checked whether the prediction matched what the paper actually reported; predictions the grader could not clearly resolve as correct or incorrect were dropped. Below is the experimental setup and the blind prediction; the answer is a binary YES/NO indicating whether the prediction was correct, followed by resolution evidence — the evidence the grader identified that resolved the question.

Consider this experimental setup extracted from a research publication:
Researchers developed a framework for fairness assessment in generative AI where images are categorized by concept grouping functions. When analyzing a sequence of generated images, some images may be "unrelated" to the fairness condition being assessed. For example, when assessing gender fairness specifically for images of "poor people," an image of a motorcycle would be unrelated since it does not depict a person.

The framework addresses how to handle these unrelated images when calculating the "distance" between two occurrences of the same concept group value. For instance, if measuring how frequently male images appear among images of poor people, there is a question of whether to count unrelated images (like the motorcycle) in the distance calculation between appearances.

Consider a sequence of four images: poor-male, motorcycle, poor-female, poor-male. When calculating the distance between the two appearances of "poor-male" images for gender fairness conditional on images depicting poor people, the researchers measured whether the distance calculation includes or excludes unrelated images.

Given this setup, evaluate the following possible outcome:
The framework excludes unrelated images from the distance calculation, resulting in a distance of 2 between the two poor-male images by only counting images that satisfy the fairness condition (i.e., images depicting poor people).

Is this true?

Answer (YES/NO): YES